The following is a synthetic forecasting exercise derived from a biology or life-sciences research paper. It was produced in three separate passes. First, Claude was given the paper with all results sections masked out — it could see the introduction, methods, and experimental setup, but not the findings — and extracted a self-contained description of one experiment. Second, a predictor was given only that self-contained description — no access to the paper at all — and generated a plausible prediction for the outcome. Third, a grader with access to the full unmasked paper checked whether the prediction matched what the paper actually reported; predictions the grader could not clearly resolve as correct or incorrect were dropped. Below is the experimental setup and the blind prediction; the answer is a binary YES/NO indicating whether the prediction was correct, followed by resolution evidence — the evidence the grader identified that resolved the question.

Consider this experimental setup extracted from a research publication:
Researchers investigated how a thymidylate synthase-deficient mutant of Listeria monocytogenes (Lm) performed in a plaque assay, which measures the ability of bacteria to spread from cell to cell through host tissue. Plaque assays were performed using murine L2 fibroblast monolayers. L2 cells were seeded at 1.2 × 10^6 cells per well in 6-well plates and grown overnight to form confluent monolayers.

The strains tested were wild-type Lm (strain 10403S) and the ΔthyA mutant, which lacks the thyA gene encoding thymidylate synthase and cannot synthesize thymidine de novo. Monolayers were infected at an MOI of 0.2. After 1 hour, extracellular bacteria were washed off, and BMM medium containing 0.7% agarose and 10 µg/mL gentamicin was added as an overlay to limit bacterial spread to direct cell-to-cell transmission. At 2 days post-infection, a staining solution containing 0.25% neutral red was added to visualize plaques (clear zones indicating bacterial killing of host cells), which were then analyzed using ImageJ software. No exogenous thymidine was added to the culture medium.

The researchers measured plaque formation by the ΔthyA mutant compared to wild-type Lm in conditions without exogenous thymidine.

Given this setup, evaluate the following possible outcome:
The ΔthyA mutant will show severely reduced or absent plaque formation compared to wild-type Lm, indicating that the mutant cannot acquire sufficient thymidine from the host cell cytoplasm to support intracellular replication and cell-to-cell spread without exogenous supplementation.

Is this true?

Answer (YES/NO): YES